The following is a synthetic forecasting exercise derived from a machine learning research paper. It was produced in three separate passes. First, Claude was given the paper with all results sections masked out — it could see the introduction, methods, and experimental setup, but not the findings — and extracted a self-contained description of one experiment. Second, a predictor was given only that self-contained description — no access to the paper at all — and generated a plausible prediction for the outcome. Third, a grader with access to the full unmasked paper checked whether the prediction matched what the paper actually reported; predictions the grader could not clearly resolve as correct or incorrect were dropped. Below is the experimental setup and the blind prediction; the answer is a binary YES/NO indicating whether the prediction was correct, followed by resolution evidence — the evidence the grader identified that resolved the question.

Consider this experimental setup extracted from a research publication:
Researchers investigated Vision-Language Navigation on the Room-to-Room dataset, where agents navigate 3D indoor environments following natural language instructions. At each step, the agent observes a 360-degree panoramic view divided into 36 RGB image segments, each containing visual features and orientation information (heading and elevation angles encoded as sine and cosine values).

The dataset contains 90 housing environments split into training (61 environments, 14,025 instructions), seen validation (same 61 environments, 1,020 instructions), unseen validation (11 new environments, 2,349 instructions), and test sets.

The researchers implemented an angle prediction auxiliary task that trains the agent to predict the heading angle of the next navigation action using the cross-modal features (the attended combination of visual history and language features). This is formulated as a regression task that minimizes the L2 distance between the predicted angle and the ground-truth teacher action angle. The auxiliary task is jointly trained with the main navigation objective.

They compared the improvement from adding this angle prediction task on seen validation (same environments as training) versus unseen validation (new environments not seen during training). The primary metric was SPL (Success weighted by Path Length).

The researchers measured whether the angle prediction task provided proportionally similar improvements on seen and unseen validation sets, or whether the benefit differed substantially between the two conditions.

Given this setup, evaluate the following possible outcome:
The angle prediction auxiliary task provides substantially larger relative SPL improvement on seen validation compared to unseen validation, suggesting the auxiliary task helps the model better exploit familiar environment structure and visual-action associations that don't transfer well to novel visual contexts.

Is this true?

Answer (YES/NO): YES